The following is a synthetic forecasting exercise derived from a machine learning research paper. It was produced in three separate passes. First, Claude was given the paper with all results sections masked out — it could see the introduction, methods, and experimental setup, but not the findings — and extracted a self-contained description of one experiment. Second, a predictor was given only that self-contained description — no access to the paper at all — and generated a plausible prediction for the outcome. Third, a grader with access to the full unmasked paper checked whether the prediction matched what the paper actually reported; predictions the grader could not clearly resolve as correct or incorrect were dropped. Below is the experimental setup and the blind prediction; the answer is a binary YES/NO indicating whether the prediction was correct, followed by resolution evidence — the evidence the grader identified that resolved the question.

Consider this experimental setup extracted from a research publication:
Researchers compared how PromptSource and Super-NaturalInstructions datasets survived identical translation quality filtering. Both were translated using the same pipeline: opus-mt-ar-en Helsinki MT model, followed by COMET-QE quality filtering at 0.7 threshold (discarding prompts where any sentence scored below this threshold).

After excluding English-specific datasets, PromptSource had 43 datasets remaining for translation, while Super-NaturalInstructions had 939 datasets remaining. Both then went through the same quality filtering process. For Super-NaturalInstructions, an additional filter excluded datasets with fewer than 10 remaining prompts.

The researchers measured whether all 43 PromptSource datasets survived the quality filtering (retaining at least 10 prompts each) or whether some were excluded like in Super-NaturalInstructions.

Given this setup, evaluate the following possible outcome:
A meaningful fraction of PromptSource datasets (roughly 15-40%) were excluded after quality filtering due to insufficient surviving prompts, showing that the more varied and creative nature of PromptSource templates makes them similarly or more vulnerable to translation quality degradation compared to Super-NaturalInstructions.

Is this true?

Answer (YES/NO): NO